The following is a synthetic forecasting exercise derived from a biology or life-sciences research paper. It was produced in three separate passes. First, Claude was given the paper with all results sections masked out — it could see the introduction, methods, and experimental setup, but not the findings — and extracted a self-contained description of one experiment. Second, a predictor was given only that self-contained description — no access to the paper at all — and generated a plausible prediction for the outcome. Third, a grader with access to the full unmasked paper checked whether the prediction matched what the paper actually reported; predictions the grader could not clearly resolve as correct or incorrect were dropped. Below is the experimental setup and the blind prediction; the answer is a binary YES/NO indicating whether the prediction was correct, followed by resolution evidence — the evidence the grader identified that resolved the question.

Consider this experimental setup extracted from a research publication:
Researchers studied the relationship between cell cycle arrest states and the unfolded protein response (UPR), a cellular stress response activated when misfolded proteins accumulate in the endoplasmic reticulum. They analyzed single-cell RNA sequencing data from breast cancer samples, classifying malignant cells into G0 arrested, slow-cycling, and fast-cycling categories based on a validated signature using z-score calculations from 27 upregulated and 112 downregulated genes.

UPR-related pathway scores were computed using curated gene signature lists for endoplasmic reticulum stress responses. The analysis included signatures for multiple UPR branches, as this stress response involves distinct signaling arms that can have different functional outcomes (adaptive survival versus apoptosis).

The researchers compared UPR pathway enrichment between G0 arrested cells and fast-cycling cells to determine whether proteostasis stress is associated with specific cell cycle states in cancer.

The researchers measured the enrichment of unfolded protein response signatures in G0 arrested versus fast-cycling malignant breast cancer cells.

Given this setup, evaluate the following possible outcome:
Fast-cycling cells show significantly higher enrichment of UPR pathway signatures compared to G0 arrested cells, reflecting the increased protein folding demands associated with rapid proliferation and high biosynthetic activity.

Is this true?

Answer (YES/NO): NO